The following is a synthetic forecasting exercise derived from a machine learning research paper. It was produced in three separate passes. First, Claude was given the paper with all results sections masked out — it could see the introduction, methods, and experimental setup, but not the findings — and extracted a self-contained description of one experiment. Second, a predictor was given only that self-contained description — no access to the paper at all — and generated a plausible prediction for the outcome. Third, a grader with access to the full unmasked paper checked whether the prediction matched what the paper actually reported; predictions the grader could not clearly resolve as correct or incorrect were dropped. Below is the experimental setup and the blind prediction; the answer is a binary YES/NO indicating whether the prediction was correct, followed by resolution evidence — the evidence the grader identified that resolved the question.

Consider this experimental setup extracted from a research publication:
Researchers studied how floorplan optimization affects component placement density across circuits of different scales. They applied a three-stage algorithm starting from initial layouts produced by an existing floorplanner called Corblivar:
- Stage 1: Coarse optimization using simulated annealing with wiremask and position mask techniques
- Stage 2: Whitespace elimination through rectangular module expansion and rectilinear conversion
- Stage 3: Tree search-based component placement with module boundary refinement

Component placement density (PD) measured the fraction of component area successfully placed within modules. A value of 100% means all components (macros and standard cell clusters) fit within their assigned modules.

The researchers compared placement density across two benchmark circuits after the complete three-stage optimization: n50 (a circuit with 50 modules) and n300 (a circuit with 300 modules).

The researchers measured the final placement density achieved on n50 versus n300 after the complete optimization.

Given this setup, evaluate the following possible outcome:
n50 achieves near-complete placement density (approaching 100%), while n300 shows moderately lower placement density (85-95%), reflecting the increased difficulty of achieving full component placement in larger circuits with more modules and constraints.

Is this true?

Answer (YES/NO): NO